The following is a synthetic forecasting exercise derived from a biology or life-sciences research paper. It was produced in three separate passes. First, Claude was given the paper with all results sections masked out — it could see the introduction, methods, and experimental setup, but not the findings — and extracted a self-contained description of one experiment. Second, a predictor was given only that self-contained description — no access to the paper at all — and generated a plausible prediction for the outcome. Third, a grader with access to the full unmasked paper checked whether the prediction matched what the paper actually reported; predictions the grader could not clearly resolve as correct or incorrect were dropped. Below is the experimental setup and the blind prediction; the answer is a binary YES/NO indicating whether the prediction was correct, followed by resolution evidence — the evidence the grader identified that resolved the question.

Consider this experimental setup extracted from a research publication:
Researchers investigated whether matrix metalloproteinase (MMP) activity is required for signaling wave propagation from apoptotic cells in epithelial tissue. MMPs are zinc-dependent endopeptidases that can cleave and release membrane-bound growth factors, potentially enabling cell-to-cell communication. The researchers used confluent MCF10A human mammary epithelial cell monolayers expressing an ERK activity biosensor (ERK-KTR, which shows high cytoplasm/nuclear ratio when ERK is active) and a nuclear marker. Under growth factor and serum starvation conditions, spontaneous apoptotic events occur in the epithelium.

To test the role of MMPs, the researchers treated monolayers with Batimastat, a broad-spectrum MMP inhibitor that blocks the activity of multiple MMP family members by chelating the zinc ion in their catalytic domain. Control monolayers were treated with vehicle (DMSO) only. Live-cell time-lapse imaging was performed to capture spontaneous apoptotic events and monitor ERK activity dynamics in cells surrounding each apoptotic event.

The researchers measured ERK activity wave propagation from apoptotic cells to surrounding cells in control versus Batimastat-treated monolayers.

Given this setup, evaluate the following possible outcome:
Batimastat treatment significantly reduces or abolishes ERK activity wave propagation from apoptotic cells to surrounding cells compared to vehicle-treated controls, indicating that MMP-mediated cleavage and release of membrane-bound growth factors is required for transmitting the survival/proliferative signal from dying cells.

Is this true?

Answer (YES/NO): YES